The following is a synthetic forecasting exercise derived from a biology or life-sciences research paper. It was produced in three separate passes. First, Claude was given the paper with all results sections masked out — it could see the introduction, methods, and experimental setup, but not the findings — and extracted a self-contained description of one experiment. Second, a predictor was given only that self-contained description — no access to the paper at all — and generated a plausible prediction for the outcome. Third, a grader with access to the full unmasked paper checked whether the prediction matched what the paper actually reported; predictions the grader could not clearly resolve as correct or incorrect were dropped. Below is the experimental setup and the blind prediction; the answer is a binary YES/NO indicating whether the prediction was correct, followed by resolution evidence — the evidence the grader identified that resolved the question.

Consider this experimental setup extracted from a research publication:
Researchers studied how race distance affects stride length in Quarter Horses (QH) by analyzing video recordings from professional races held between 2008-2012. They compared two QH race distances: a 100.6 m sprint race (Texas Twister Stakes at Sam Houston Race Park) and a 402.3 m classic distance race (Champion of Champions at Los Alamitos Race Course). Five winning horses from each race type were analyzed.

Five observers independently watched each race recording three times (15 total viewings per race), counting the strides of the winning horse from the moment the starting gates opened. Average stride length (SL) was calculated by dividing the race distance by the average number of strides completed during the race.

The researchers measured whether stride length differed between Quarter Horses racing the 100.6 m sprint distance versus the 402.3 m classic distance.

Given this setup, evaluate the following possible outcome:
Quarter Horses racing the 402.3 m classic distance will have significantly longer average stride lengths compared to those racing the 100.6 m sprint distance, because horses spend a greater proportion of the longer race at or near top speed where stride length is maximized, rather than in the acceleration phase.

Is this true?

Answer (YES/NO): YES